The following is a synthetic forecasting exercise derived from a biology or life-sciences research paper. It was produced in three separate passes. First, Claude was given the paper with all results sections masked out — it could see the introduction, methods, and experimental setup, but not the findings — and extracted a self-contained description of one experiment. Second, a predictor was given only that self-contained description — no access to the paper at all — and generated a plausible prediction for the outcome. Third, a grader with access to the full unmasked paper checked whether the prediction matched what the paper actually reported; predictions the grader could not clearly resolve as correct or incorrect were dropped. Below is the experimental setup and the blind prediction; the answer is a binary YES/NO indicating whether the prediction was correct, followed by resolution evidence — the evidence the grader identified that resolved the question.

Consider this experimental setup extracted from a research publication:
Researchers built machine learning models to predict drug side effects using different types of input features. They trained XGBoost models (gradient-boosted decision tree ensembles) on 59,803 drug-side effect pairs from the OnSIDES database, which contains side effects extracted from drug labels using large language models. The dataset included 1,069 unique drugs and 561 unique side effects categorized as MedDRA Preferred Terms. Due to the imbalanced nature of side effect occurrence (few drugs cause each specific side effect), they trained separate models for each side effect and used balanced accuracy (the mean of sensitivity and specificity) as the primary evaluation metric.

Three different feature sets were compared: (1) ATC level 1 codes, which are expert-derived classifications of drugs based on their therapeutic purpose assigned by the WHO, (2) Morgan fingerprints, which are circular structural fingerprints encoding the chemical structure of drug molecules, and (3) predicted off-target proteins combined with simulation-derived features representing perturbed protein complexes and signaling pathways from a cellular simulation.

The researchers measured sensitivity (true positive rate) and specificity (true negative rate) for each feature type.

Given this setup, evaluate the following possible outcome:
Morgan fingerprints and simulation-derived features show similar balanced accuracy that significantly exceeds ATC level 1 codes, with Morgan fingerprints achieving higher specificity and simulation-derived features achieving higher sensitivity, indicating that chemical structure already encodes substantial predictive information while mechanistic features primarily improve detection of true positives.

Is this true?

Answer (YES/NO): NO